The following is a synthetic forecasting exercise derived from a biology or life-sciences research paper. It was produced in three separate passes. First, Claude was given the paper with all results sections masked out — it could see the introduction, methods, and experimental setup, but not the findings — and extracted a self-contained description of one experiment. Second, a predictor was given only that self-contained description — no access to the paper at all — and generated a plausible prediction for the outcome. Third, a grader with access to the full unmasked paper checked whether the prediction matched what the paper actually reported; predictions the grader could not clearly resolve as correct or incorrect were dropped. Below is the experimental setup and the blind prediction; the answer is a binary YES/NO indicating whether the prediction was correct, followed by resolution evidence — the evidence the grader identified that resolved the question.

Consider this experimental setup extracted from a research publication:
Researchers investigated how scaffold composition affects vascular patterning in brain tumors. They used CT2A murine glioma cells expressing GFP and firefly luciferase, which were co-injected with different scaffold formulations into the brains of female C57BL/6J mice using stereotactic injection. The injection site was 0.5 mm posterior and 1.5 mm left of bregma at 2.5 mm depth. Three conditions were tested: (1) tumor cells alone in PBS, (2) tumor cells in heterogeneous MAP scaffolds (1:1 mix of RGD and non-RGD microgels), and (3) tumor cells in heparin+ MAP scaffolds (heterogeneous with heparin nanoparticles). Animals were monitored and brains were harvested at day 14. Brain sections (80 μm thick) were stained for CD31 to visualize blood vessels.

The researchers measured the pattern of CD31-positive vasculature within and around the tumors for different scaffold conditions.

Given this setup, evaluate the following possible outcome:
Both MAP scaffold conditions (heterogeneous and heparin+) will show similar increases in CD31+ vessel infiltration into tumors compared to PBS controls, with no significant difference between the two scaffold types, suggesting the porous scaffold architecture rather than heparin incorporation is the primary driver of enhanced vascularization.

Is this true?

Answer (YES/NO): NO